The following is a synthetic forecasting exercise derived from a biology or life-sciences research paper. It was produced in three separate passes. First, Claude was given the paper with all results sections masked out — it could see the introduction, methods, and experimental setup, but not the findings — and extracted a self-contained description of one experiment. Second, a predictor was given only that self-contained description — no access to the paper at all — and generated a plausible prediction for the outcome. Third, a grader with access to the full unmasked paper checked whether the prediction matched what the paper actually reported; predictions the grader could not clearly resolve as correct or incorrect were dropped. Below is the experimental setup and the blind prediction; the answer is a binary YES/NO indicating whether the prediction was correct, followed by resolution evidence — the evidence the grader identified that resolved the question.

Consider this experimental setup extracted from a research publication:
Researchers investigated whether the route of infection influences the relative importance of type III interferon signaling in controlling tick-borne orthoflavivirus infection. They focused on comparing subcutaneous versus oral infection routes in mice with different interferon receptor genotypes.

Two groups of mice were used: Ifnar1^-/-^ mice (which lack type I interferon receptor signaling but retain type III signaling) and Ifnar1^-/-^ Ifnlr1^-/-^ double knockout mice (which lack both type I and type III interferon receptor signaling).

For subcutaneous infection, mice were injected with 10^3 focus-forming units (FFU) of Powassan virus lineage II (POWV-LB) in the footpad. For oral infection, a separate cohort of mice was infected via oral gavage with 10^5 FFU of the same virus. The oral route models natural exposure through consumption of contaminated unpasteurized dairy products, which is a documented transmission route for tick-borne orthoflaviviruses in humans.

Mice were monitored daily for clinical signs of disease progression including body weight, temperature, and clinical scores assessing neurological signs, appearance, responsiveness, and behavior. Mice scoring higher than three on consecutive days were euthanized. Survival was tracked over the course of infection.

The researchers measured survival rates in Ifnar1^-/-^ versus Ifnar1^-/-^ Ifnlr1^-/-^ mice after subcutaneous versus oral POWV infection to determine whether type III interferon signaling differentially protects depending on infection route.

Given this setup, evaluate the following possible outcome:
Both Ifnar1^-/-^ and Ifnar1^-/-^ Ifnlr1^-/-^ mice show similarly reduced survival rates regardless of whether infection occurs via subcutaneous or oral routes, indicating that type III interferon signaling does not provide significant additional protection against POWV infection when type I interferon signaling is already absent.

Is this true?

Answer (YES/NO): NO